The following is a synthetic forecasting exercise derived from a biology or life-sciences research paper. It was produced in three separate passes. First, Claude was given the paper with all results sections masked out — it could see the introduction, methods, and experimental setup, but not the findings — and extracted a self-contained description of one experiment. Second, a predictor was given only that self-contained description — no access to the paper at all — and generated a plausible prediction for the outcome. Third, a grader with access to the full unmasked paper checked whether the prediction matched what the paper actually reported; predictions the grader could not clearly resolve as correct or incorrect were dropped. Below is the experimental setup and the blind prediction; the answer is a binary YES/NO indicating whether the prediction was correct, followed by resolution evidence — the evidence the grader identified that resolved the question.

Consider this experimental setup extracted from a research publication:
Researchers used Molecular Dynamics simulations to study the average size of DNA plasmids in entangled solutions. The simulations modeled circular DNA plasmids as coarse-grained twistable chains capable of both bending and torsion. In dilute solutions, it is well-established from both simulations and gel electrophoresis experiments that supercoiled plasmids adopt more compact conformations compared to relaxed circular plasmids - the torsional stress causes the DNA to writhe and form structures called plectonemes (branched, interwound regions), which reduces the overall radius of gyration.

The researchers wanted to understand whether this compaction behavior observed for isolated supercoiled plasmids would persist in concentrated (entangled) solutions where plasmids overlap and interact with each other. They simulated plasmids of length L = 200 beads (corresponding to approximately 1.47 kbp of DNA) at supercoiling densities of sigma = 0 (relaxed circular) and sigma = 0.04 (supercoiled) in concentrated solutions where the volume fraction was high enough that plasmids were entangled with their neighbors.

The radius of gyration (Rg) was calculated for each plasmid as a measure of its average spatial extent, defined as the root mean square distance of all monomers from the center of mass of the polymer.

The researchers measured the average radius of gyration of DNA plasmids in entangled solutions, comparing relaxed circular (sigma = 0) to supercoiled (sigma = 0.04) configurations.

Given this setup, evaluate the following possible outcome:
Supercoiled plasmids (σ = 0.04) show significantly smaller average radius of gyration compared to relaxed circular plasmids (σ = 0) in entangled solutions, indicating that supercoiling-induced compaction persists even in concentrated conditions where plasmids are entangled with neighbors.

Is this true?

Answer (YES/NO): NO